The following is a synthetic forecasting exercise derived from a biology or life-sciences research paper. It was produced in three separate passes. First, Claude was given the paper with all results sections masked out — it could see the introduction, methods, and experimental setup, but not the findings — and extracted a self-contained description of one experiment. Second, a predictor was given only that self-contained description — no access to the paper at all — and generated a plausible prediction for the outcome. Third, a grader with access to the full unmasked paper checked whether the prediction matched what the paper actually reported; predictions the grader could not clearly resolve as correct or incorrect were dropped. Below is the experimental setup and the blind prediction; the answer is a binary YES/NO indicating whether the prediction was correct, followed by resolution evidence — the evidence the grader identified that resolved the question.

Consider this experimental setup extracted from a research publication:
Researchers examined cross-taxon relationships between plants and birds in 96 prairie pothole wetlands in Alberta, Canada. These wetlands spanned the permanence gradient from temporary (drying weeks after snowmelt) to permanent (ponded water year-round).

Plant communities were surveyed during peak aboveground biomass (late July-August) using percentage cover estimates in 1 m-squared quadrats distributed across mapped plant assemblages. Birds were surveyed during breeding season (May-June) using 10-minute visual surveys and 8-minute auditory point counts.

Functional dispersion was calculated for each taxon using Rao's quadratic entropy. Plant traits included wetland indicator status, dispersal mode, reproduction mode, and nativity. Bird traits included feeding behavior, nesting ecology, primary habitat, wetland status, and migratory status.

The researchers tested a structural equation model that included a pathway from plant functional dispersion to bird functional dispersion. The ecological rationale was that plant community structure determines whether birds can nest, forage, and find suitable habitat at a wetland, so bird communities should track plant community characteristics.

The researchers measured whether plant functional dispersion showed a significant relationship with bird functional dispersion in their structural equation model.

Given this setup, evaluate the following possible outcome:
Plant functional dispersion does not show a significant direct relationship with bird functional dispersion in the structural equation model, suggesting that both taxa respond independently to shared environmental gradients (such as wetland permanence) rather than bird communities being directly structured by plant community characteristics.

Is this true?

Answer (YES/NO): NO